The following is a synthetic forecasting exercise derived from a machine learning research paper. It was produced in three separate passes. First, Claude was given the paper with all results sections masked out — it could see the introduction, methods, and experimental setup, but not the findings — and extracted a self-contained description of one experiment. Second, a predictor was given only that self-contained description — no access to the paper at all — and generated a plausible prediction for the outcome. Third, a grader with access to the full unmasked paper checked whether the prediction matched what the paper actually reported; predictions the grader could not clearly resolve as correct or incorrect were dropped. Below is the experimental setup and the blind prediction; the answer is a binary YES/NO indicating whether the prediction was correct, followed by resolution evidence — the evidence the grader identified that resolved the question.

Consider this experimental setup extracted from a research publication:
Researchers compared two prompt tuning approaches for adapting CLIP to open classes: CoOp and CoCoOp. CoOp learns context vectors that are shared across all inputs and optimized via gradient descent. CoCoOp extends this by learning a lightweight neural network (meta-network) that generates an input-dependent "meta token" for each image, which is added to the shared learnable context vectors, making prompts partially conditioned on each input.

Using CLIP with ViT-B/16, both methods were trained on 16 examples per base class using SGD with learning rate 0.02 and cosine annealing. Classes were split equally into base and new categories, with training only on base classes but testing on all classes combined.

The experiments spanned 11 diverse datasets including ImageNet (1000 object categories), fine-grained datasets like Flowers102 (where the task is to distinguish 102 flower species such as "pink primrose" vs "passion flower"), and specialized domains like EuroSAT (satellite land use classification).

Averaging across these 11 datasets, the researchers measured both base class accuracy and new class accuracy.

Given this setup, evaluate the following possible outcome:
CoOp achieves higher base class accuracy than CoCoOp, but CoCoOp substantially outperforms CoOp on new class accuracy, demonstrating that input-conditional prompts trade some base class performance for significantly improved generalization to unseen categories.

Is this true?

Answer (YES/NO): YES